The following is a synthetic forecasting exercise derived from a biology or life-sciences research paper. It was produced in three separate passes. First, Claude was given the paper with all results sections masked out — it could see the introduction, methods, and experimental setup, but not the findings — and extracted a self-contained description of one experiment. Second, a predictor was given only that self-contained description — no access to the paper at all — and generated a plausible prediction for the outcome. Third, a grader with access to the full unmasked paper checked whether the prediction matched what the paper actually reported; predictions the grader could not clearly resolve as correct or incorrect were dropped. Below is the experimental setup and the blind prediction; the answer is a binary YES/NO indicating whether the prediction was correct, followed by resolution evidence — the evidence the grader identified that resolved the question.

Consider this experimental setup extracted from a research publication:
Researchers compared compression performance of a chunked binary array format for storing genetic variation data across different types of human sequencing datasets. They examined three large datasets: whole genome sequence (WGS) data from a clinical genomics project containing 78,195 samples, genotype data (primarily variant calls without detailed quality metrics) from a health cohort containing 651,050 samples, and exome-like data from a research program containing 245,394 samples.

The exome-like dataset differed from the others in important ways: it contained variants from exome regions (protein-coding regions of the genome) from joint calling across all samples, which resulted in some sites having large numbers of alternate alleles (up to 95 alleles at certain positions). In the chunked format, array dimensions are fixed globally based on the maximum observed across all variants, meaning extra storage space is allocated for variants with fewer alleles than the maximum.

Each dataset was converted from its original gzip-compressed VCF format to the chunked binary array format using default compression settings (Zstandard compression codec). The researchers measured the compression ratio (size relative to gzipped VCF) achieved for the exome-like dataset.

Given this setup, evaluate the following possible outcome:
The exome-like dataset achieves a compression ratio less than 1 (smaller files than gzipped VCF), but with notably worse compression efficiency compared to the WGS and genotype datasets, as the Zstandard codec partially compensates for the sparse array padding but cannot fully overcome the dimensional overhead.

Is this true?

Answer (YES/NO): NO